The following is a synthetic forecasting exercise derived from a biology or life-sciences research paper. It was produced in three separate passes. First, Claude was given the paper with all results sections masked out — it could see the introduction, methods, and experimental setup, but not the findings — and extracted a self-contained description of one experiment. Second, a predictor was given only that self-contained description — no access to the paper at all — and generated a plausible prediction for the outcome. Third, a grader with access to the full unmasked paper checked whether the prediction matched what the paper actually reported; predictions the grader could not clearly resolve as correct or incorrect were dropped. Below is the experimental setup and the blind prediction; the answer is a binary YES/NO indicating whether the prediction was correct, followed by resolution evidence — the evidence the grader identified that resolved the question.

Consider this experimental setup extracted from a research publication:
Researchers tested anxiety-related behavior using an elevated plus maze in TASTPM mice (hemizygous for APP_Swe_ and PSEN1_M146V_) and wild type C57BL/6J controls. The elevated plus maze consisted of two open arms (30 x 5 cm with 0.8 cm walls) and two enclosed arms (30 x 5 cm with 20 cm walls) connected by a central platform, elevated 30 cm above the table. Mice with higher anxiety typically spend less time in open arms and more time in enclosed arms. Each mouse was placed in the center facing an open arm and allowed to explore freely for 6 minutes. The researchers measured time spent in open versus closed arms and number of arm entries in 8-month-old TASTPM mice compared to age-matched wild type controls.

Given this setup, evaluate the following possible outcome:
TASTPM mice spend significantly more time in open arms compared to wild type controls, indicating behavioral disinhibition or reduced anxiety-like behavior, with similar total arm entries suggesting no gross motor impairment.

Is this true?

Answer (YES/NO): NO